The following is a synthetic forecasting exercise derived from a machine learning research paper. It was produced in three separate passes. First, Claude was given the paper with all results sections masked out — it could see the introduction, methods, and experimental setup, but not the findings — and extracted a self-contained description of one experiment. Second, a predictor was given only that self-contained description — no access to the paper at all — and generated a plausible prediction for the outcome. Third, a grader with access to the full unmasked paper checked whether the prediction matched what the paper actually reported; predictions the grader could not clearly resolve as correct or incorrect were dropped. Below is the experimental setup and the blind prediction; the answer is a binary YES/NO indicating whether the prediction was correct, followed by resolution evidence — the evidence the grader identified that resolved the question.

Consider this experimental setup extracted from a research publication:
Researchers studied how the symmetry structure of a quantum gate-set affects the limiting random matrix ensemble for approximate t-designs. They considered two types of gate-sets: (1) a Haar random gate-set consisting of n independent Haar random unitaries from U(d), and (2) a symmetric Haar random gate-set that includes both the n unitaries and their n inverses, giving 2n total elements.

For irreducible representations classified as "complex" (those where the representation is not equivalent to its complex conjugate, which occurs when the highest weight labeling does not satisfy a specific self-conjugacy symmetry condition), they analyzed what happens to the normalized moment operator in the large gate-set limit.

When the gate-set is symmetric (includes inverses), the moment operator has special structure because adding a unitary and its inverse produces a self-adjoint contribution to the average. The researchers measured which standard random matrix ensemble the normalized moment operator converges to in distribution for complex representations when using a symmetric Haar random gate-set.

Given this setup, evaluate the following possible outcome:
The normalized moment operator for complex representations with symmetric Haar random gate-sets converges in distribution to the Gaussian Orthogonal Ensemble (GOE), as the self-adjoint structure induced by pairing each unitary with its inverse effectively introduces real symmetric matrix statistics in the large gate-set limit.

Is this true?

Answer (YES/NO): NO